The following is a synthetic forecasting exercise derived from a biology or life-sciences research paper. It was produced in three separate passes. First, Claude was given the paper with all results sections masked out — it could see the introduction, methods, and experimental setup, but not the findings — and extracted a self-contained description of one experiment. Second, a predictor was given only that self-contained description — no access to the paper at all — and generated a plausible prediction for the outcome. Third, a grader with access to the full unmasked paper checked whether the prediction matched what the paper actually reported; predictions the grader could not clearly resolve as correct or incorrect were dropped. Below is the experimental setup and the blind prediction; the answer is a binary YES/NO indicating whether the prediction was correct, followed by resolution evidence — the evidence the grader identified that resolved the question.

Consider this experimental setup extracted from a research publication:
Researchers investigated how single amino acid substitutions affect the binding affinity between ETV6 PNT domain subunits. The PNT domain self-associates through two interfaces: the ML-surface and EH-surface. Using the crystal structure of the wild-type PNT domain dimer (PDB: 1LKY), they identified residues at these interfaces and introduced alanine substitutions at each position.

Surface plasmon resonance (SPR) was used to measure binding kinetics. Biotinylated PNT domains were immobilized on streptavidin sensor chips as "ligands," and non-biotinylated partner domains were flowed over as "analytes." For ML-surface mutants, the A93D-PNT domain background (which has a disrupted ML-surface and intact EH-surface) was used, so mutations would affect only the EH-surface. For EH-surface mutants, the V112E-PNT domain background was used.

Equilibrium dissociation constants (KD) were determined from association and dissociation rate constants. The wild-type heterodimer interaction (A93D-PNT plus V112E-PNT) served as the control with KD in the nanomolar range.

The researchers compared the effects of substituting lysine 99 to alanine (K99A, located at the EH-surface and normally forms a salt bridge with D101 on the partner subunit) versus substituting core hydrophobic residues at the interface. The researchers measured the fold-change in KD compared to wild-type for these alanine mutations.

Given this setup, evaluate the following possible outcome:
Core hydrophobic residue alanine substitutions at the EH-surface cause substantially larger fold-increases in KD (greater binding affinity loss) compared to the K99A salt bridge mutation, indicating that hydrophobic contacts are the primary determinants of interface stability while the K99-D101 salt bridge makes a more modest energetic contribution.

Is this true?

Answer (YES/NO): NO